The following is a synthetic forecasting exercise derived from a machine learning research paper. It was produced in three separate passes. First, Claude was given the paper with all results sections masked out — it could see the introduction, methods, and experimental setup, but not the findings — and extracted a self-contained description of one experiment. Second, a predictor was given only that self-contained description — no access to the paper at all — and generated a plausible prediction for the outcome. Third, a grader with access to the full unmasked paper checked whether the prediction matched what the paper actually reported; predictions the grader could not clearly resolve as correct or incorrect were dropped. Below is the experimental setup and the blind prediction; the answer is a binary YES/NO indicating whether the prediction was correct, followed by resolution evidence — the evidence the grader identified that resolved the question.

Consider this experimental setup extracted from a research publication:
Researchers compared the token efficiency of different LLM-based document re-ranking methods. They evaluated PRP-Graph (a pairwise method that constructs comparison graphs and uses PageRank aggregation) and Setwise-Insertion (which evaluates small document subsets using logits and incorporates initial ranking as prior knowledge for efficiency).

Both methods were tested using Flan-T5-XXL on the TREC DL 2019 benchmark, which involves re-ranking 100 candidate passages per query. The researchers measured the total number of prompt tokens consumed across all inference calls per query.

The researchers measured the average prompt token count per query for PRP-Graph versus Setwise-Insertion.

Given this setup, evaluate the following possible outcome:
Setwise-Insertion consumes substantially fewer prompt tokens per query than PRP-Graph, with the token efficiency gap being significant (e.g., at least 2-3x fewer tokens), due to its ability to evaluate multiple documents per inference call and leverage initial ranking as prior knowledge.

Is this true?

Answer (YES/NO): YES